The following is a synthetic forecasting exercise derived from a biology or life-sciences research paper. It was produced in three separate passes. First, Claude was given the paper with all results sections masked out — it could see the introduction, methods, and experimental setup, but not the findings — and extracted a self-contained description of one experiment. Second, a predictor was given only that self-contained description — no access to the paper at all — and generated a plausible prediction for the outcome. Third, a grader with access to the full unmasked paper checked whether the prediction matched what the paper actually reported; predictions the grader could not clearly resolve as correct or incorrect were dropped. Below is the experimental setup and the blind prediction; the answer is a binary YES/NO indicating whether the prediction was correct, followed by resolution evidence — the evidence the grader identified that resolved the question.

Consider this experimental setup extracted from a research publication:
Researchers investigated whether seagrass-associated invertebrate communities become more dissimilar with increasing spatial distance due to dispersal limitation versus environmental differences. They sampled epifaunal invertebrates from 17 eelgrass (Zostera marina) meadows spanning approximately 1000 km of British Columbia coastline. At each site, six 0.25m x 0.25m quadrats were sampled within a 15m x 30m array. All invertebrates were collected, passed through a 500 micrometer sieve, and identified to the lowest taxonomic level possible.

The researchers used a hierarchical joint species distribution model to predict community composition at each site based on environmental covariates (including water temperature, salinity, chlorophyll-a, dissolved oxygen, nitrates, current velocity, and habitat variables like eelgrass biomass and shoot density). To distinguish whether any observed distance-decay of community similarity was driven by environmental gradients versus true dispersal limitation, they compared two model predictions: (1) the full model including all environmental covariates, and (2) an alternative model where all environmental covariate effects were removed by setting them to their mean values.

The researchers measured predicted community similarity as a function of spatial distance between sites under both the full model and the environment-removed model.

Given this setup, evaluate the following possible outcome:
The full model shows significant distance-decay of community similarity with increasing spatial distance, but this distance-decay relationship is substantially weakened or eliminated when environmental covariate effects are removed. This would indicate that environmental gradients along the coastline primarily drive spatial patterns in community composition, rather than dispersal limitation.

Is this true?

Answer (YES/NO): YES